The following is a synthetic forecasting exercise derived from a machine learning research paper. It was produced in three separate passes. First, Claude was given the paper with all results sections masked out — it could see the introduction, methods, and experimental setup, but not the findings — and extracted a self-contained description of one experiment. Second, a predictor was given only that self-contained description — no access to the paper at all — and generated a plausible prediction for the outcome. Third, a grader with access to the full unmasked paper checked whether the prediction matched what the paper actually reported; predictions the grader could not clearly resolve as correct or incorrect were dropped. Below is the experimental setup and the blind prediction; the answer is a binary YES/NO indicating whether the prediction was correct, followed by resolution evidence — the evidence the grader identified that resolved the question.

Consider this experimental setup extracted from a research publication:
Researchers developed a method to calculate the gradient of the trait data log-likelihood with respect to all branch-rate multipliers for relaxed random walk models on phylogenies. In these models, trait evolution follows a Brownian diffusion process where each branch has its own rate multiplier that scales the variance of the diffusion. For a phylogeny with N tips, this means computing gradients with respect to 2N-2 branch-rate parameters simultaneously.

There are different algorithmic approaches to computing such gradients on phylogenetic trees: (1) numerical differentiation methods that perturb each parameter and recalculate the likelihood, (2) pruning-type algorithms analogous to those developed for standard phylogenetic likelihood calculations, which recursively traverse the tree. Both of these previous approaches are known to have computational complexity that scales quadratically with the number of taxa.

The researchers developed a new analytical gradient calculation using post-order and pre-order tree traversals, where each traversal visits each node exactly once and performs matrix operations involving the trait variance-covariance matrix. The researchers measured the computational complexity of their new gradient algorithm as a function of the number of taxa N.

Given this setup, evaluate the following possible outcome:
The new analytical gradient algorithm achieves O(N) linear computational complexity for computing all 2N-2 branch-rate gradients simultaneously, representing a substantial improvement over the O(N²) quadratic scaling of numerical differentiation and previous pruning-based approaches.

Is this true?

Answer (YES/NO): YES